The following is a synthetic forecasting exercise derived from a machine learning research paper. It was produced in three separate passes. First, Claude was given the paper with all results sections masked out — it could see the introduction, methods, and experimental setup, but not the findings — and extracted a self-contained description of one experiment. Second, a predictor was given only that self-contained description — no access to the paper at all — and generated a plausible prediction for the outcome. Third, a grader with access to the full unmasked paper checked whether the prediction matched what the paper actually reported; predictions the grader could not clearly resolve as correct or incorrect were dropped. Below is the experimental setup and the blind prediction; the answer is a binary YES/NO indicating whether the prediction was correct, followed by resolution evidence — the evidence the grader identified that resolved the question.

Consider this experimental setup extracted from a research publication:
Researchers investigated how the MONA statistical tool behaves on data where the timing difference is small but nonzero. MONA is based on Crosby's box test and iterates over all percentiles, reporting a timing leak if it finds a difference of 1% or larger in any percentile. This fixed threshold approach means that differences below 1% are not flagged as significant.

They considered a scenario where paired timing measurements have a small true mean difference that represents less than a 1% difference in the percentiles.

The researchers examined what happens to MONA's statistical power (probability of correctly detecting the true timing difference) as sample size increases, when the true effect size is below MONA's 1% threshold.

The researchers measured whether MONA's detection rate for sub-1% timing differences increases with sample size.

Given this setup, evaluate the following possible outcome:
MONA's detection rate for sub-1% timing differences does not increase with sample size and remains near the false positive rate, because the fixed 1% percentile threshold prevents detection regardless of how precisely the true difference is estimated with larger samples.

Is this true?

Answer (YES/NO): YES